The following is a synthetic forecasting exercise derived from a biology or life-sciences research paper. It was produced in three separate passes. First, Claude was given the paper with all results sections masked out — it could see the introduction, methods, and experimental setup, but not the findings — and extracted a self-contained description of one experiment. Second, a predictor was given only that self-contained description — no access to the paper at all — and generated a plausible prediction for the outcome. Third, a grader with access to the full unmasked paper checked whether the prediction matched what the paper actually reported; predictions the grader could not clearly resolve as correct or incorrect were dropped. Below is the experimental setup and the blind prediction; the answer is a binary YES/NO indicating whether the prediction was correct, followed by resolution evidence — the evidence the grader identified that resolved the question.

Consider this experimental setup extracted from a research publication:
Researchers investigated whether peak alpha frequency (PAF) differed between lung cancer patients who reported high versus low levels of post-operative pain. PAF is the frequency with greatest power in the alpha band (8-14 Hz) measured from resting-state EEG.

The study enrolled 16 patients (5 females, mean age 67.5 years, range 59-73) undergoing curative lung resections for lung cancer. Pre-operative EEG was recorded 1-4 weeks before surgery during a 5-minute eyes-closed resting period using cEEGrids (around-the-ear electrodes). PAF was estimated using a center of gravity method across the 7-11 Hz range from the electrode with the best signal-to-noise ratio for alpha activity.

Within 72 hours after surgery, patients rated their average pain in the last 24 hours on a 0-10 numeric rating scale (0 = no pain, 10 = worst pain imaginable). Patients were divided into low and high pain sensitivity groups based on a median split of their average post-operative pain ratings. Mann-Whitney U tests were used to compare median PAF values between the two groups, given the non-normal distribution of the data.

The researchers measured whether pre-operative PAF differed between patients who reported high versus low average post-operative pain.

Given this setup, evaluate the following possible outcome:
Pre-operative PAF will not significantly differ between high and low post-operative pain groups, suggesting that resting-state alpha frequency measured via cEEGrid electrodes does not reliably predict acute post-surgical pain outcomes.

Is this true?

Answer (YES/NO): NO